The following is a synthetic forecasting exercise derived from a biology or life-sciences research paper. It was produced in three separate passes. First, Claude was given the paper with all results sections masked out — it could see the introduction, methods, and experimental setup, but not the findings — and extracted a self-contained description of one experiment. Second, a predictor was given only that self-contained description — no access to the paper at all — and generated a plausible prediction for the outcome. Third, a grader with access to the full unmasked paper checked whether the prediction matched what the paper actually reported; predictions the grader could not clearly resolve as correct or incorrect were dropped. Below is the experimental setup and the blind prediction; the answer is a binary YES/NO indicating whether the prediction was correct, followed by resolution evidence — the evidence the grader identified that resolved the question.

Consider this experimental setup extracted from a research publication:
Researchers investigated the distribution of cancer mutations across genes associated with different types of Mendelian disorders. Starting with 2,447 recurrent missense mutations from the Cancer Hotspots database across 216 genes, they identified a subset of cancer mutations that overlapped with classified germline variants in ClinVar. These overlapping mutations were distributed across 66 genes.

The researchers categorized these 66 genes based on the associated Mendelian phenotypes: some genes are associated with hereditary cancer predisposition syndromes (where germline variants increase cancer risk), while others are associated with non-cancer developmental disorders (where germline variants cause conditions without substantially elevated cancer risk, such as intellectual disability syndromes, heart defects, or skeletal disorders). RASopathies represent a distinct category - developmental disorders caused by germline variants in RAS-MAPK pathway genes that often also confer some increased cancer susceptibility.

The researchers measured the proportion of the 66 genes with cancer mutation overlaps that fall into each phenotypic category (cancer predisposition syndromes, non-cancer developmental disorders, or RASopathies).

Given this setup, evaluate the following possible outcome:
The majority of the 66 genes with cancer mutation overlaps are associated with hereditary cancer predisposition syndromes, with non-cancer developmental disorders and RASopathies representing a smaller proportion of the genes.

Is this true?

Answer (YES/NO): NO